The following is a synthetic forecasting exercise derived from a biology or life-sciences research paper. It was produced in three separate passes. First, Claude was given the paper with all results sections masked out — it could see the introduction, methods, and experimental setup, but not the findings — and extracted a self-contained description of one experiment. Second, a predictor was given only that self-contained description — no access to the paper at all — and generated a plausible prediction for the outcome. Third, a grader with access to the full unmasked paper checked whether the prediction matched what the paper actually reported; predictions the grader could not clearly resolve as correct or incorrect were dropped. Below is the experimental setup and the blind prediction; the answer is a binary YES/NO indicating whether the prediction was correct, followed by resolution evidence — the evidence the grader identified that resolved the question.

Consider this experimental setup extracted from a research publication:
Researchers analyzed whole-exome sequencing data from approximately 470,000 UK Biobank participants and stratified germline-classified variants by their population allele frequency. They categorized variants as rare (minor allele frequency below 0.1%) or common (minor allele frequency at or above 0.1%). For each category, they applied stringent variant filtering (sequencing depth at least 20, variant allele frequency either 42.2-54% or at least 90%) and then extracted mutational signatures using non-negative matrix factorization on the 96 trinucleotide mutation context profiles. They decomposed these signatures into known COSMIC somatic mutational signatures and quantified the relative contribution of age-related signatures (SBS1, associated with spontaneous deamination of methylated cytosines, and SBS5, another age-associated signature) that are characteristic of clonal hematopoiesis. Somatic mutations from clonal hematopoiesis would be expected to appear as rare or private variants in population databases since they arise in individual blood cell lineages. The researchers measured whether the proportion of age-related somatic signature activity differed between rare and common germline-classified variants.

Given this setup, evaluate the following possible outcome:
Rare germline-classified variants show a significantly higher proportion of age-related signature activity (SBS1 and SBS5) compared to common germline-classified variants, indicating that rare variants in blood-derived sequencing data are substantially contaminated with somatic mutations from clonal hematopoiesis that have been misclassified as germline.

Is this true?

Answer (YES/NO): YES